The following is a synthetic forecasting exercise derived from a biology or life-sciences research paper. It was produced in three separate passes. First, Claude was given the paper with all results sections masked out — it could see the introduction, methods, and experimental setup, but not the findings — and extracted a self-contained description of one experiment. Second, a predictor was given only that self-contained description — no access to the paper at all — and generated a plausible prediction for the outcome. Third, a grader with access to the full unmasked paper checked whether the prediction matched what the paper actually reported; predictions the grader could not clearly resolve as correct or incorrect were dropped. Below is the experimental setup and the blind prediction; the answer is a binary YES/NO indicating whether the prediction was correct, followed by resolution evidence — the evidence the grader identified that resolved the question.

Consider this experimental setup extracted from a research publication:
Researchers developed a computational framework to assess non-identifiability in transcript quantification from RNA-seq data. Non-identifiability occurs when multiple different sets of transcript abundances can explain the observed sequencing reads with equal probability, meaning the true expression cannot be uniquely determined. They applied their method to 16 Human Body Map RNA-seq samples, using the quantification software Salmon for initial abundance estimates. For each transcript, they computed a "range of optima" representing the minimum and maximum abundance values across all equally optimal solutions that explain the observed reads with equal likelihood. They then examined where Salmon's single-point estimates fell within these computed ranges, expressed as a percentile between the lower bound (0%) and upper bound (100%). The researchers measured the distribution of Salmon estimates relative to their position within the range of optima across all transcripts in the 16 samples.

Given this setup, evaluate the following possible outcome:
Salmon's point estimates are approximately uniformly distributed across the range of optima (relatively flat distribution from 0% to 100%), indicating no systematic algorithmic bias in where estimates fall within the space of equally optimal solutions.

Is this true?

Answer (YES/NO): NO